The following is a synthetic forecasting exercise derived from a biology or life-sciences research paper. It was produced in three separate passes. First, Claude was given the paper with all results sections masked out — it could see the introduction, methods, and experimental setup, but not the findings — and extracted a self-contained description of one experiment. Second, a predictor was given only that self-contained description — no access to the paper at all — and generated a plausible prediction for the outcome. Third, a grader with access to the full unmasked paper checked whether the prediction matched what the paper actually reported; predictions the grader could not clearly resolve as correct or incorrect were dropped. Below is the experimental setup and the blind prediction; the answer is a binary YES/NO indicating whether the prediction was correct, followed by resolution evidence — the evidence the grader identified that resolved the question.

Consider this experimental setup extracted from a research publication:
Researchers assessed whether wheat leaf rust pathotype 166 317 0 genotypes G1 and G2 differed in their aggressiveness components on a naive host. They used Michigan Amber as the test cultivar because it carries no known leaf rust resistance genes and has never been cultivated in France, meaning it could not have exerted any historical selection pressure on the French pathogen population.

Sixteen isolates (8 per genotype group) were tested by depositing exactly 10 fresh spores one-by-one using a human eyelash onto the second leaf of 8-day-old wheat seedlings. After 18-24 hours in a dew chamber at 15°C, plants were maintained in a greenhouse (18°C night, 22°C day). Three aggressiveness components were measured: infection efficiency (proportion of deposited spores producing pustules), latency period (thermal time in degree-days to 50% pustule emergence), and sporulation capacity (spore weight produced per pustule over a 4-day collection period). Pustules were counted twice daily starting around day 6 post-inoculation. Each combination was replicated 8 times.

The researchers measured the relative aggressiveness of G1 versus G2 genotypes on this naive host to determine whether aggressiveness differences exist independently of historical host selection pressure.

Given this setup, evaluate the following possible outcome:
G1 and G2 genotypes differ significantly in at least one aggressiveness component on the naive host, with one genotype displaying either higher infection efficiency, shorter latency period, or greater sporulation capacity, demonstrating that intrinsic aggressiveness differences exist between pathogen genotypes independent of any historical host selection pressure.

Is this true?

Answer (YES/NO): YES